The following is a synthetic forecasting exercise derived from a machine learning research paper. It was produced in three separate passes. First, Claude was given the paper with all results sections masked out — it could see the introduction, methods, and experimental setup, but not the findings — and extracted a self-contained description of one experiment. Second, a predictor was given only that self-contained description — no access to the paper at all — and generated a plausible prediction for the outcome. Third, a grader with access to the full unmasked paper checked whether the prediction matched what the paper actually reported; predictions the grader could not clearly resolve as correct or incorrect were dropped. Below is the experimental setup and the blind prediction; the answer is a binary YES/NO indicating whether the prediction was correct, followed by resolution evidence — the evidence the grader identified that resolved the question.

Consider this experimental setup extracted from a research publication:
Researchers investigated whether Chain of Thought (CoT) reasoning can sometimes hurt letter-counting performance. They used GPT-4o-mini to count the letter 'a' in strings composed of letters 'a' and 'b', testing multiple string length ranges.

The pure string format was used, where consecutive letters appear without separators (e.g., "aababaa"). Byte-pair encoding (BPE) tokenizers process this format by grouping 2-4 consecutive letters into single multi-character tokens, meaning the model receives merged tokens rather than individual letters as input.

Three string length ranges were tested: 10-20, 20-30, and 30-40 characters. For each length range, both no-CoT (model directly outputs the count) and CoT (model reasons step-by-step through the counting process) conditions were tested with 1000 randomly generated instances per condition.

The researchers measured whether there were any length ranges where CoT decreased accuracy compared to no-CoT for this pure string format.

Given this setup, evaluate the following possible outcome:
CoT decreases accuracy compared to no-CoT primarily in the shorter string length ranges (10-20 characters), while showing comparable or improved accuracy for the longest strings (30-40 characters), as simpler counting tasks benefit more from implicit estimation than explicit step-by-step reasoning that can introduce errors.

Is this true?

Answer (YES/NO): NO